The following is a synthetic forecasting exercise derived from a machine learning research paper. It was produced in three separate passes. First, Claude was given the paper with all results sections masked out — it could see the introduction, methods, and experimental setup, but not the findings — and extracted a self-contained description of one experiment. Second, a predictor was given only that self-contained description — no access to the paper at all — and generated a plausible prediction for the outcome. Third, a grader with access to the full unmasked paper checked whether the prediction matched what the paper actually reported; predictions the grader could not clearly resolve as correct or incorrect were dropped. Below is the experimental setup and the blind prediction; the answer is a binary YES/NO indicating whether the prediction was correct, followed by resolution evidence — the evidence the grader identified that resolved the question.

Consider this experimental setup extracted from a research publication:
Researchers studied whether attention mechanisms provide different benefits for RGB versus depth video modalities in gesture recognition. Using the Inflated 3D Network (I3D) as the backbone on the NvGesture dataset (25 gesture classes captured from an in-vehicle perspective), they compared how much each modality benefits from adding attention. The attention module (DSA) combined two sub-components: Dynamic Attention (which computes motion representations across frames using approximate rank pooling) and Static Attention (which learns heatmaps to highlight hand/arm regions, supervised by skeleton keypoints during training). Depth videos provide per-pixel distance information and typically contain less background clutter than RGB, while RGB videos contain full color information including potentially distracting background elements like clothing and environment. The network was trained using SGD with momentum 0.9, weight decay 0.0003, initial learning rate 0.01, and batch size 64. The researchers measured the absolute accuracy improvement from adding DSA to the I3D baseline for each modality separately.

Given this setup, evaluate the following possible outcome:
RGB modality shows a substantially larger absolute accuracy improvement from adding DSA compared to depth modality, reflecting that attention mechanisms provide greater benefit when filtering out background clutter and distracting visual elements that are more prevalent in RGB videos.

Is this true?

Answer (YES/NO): NO